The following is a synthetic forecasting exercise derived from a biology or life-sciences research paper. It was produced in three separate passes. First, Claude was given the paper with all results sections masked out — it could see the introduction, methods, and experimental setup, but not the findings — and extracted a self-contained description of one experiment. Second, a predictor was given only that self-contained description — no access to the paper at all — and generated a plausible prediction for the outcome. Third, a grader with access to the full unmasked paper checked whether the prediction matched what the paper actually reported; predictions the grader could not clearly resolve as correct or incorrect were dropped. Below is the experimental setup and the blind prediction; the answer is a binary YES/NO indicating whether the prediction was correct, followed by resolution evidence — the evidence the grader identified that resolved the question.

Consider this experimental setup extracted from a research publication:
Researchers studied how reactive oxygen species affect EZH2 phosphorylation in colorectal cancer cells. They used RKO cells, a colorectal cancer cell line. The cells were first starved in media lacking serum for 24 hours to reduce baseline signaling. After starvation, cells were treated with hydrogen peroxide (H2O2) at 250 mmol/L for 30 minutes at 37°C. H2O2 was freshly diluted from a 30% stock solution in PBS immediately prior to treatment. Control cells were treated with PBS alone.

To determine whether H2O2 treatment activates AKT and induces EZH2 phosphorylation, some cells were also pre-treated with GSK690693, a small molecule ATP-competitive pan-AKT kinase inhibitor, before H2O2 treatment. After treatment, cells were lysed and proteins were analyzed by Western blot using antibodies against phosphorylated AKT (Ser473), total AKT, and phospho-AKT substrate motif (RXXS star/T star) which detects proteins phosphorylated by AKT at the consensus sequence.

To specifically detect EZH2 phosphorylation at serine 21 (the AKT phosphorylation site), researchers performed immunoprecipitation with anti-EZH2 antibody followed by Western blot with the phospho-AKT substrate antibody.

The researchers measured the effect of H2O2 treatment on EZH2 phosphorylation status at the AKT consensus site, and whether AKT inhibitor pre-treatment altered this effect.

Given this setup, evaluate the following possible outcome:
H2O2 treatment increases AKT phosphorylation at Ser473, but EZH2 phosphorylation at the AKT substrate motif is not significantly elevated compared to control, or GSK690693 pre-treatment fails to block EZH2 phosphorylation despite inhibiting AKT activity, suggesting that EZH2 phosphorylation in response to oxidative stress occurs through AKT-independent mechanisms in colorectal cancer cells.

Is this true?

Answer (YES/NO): NO